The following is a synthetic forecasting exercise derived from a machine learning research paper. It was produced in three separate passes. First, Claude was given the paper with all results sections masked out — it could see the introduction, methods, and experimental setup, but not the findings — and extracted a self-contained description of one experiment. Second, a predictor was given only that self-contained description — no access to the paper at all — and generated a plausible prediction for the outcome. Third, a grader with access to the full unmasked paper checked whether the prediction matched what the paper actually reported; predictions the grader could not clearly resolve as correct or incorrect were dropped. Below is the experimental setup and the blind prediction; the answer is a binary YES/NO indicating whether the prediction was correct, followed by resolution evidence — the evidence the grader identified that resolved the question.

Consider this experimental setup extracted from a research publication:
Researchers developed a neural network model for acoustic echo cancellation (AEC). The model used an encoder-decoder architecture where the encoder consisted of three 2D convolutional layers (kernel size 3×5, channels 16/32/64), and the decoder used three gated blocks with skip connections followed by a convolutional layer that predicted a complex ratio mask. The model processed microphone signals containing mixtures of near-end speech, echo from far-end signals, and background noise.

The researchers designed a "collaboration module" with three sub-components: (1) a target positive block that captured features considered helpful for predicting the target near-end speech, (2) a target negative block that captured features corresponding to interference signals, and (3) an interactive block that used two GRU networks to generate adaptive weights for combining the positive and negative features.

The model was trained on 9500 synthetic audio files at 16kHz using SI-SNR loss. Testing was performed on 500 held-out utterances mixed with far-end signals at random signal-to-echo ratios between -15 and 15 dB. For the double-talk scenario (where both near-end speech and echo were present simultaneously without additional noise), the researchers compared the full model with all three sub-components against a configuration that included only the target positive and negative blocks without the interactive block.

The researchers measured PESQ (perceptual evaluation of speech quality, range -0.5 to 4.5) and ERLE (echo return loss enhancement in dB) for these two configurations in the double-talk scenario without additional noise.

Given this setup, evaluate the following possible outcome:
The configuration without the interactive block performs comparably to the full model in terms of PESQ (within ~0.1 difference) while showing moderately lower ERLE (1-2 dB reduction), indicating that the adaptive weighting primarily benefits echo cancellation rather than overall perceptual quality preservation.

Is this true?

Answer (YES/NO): NO